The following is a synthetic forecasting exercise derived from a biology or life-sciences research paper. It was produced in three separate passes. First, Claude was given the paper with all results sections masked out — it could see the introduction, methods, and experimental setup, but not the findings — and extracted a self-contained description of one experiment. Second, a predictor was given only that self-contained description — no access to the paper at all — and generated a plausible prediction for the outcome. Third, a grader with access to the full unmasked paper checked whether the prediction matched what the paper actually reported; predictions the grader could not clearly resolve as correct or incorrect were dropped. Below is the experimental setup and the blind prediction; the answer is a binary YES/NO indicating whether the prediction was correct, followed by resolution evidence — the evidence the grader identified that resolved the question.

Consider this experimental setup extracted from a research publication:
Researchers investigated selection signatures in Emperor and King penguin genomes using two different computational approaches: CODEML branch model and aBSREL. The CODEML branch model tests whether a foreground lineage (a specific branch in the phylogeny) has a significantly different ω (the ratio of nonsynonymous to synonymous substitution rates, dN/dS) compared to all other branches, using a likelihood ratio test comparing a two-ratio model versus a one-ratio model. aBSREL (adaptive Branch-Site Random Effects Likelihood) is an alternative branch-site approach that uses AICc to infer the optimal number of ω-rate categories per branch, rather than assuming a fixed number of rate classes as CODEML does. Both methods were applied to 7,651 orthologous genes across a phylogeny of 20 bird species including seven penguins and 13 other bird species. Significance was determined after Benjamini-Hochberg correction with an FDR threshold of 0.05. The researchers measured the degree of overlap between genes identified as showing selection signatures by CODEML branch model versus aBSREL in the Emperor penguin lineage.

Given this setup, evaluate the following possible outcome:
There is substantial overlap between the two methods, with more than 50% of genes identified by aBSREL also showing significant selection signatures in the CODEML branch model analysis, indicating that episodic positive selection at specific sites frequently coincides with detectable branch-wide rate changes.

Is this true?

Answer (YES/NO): NO